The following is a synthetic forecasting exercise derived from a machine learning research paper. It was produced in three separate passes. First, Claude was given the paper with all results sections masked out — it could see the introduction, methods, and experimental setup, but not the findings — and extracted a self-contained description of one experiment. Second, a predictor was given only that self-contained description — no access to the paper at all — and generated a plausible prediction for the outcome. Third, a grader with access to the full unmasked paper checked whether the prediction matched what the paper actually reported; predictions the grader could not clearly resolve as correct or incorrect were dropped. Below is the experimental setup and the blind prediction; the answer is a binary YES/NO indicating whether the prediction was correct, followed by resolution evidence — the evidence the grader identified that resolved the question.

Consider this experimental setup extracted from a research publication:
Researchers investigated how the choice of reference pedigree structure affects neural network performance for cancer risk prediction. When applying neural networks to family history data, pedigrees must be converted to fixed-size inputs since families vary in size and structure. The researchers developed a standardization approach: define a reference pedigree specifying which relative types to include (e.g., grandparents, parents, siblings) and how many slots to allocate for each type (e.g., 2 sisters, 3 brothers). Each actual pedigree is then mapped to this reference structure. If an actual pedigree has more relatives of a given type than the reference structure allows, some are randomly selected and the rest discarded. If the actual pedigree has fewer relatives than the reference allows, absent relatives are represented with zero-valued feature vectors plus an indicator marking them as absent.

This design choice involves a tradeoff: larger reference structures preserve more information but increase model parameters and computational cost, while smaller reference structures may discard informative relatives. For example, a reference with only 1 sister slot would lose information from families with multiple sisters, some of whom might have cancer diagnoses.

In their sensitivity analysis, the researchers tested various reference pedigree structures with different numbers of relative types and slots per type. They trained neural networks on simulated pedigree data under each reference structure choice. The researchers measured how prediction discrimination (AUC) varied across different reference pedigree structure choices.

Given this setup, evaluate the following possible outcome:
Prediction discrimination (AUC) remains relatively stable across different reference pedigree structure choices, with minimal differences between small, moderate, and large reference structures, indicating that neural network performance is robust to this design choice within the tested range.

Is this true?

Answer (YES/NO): YES